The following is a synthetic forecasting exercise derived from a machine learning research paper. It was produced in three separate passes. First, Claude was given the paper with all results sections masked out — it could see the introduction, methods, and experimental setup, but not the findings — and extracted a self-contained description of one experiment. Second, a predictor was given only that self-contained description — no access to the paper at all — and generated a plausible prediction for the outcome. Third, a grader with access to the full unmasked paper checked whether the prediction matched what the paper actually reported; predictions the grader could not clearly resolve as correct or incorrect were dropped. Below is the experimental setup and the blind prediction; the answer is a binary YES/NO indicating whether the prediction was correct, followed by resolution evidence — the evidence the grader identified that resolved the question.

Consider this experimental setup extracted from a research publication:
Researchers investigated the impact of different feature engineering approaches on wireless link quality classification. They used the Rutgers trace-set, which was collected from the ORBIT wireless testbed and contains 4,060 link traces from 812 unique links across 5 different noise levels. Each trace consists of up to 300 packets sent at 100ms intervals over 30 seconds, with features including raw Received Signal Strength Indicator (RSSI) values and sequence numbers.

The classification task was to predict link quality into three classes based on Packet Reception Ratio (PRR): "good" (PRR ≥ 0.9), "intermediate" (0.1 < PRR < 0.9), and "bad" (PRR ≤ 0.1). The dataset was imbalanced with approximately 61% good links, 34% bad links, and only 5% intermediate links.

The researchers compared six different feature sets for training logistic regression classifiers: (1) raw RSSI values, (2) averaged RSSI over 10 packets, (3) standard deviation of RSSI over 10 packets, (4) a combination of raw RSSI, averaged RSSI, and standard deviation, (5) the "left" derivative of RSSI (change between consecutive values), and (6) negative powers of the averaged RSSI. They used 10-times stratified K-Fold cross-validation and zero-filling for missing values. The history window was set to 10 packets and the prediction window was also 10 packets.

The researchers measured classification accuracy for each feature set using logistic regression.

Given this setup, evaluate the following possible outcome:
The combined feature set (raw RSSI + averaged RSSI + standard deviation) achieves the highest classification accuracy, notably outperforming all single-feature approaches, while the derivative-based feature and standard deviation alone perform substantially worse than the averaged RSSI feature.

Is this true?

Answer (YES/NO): YES